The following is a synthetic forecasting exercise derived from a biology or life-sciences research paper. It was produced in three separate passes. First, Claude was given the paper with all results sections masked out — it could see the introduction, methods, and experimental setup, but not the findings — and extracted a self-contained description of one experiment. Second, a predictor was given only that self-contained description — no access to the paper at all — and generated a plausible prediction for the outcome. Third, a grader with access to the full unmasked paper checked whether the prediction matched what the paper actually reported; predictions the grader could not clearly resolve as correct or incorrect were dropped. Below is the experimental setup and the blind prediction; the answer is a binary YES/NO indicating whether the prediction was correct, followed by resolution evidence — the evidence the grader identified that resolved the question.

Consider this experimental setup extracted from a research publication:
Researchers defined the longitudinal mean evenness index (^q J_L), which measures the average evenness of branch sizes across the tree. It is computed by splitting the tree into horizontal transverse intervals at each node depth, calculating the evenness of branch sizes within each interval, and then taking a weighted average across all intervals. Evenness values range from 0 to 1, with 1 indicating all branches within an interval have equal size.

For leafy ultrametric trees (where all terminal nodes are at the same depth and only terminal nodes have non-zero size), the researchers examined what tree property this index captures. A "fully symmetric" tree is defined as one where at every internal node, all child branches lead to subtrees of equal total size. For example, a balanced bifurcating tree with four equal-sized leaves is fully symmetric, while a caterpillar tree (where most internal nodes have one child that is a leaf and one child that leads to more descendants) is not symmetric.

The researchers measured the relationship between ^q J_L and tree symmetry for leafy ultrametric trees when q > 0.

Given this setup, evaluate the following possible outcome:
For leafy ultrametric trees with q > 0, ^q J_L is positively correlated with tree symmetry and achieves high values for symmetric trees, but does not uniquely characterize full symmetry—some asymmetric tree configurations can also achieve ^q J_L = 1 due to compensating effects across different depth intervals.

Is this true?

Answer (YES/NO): NO